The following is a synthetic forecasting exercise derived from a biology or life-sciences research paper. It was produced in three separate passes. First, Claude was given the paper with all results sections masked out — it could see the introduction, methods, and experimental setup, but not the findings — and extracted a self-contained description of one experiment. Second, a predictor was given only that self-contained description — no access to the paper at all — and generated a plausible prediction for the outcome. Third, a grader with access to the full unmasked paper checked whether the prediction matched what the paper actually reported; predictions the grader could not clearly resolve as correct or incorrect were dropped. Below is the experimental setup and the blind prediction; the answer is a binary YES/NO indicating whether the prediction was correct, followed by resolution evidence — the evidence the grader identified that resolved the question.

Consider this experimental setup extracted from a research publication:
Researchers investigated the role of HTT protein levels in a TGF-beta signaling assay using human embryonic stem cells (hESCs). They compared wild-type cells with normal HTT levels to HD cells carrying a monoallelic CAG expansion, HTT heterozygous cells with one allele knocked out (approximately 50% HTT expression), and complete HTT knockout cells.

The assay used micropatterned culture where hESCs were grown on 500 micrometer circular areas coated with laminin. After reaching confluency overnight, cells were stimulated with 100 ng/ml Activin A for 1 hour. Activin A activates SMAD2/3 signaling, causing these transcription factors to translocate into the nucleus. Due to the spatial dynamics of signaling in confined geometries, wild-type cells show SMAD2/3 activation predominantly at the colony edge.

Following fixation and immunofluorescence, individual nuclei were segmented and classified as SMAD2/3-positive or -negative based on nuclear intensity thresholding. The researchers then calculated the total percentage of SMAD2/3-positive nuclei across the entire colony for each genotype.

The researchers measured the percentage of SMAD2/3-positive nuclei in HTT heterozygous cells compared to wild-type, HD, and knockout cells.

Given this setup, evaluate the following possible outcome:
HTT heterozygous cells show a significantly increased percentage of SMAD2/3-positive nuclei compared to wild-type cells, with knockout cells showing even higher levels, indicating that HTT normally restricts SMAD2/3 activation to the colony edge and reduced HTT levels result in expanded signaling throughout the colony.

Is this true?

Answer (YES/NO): YES